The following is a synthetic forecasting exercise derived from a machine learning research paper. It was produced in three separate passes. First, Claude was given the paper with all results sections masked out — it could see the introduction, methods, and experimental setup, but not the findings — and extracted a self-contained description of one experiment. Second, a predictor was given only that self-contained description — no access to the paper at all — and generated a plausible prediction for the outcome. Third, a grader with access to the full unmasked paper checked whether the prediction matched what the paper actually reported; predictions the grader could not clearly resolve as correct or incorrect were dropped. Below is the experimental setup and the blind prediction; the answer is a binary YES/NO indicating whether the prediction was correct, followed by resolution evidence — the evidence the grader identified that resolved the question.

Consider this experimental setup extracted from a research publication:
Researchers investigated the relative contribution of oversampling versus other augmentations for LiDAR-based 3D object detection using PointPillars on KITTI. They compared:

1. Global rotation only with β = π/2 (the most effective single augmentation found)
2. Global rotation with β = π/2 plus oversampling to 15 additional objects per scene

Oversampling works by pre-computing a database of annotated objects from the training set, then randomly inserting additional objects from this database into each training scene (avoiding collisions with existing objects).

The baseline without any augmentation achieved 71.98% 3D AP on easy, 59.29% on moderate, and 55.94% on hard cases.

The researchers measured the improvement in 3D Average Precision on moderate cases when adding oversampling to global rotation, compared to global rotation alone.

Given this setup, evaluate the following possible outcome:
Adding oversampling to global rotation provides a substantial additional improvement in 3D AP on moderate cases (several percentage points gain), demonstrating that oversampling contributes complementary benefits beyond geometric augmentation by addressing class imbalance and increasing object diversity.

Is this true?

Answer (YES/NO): YES